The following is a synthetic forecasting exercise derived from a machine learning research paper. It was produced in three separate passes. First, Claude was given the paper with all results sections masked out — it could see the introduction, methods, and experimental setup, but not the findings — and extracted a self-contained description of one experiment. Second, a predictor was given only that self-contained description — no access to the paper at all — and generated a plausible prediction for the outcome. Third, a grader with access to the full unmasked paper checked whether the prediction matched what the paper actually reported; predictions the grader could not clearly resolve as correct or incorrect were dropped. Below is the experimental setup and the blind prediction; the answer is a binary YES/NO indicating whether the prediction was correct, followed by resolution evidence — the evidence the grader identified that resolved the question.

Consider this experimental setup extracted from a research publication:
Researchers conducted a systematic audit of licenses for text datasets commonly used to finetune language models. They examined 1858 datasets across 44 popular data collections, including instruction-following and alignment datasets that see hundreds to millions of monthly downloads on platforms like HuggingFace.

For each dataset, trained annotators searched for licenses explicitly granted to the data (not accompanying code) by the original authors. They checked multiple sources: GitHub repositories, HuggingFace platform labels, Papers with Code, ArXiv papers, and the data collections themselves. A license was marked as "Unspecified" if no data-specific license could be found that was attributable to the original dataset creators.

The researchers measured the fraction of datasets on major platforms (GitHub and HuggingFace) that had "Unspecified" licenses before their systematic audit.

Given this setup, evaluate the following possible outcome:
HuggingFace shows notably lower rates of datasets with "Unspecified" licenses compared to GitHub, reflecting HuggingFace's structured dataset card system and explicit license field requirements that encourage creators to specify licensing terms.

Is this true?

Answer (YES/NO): NO